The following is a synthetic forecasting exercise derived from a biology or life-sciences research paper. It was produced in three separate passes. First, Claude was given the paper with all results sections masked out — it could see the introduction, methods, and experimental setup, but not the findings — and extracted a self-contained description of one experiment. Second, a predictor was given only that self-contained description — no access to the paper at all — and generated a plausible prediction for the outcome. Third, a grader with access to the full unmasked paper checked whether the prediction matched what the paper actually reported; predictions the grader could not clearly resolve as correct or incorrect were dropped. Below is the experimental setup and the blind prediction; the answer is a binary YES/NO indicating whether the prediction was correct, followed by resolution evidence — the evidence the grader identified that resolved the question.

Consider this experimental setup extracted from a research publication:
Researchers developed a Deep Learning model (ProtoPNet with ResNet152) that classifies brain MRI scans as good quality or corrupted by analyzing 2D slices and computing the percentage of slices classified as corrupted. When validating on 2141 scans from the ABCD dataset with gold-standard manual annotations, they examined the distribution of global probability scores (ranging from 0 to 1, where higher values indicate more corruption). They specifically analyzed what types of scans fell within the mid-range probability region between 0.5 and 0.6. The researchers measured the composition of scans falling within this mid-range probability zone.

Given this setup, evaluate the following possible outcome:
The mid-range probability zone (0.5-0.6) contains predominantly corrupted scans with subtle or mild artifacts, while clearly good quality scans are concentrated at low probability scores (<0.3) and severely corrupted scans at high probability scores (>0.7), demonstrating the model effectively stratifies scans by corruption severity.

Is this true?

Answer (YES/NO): NO